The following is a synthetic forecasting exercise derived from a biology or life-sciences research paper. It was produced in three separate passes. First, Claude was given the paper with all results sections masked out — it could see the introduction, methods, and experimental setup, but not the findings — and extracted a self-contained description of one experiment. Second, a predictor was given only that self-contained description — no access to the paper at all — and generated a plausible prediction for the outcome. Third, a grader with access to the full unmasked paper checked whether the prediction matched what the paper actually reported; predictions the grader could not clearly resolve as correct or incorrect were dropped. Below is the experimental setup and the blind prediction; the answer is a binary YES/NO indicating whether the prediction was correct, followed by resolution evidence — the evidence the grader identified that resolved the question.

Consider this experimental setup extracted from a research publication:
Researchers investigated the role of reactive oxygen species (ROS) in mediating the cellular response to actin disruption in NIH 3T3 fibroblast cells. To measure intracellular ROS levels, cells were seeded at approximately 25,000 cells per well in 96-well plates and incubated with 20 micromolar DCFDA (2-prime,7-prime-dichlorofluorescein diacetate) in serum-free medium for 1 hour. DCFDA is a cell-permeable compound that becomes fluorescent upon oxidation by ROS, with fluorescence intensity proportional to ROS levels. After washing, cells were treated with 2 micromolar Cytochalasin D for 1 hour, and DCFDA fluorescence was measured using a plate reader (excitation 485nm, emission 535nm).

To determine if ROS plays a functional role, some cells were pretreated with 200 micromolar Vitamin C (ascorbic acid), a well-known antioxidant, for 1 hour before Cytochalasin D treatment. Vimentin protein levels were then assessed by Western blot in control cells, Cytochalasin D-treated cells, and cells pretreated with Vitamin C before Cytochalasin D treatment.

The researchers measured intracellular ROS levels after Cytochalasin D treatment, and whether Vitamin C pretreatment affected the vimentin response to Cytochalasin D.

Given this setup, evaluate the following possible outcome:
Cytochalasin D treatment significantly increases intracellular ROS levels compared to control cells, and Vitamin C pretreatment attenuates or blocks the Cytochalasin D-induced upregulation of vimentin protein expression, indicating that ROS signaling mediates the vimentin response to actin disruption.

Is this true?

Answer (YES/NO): YES